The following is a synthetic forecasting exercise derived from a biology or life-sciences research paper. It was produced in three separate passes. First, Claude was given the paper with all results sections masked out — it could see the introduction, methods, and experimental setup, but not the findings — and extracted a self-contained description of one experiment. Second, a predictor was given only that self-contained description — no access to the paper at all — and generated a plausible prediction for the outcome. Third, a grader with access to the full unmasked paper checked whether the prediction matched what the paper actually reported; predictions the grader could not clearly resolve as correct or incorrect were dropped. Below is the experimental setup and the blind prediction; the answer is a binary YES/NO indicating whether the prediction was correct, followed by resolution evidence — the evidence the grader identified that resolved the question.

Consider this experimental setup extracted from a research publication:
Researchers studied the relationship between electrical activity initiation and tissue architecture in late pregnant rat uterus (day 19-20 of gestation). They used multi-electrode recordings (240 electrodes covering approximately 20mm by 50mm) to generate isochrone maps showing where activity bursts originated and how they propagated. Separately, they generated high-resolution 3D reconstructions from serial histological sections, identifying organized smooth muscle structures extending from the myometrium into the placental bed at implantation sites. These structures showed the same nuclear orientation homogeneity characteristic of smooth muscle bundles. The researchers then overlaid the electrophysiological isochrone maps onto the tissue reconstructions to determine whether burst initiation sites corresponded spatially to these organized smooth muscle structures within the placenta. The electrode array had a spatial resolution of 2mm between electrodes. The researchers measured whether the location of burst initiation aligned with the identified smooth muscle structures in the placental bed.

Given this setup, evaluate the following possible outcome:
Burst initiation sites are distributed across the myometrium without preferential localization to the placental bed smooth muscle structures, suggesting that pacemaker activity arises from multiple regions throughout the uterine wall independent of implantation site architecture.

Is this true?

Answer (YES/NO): NO